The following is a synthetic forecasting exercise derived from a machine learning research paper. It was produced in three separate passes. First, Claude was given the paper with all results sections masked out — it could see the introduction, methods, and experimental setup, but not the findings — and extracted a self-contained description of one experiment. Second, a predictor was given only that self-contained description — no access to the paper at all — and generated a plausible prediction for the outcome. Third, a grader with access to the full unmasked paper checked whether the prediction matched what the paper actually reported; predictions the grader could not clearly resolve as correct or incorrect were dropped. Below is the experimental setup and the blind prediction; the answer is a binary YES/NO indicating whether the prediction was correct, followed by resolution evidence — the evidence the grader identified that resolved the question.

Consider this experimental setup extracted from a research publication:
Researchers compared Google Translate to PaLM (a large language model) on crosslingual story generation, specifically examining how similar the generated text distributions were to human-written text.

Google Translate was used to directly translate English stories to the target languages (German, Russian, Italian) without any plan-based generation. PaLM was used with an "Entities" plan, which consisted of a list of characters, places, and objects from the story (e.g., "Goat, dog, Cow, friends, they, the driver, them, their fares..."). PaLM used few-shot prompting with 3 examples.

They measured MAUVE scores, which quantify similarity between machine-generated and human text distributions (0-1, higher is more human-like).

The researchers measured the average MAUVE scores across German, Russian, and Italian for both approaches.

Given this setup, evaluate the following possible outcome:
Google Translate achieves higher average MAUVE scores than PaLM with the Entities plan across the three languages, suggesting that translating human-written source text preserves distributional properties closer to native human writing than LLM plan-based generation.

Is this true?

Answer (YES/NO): NO